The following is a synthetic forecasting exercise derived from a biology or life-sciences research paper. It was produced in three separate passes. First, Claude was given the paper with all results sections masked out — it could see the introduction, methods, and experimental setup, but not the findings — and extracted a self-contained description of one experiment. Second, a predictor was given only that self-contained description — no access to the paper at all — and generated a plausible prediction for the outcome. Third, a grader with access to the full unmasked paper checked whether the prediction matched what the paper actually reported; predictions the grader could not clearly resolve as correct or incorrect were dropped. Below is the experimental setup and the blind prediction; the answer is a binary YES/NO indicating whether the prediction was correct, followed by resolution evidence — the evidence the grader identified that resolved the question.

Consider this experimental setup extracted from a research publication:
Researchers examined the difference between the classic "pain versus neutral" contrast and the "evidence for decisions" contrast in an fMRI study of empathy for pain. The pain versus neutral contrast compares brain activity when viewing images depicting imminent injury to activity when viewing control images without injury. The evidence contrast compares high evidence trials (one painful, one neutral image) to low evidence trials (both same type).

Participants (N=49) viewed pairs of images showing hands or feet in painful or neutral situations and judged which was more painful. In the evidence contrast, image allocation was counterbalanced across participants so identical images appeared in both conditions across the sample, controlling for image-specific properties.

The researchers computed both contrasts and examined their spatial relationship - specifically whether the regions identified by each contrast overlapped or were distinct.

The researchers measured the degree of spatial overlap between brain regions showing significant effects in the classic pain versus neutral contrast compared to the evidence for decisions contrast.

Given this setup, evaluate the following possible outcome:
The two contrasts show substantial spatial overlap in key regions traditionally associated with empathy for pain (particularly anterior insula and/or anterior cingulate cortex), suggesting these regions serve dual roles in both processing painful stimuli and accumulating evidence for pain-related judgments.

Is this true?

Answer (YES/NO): NO